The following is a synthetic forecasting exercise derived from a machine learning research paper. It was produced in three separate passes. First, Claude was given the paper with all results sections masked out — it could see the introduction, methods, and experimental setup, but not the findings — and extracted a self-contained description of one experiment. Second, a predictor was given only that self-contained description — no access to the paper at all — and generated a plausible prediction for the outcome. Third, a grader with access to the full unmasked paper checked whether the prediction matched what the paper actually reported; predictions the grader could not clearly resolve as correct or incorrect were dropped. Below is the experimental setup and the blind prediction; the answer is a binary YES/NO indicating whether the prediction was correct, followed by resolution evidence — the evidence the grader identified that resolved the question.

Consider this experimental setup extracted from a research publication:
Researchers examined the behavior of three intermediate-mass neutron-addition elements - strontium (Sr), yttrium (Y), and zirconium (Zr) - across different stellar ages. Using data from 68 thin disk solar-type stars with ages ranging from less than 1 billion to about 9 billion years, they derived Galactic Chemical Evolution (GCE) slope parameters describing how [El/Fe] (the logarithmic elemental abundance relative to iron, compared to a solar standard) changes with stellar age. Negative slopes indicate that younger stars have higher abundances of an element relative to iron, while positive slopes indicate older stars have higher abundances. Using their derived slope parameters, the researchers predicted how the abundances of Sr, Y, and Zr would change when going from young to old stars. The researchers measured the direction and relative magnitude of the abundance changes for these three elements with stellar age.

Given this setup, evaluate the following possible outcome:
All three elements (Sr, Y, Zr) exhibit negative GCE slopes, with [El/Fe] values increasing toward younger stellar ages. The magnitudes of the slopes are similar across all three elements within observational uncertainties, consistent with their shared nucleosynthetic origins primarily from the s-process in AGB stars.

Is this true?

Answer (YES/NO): YES